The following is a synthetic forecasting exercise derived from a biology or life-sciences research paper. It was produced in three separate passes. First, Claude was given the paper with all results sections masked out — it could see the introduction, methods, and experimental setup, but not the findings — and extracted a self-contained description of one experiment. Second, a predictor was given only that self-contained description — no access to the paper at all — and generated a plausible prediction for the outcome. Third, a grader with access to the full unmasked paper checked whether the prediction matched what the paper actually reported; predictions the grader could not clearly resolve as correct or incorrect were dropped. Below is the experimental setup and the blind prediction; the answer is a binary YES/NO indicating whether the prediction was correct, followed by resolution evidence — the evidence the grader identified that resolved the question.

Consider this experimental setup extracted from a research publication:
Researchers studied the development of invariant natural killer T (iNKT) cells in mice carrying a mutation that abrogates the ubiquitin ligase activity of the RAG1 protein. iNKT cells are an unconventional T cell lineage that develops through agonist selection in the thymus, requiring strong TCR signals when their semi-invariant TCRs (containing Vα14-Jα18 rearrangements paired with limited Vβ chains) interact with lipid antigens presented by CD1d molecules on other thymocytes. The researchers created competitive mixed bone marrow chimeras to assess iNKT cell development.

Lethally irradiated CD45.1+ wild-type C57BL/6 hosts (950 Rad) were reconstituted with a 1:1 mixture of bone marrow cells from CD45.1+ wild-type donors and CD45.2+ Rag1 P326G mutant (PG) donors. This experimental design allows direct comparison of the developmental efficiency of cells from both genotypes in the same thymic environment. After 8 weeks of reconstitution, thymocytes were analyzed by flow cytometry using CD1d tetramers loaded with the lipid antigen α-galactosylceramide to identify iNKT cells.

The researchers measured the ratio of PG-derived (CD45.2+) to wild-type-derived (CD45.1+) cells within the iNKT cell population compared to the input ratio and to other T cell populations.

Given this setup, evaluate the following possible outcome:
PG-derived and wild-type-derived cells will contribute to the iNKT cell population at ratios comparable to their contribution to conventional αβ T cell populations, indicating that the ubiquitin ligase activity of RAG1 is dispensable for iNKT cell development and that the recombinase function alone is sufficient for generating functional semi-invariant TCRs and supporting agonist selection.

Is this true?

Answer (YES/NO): NO